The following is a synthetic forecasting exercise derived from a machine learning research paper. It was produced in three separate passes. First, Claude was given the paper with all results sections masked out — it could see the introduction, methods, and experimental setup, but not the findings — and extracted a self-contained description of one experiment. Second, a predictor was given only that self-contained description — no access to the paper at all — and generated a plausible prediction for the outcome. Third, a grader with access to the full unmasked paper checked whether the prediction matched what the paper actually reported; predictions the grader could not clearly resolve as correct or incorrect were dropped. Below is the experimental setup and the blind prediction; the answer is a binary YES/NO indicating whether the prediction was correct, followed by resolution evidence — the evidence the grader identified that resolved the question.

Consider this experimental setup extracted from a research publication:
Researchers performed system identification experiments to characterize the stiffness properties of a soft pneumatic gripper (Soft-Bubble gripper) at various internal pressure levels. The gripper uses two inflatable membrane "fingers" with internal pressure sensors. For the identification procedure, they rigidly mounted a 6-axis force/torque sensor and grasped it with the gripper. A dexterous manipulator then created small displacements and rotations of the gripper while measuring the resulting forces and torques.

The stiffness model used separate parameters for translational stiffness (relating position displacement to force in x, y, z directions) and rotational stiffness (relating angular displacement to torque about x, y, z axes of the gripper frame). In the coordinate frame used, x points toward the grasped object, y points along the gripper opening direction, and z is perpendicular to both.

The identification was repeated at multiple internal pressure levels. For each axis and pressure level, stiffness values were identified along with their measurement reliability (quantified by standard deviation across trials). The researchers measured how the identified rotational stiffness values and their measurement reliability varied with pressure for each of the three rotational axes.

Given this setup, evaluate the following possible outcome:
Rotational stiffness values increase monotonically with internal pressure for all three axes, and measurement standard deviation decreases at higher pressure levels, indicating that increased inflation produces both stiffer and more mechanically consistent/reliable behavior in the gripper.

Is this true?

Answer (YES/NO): NO